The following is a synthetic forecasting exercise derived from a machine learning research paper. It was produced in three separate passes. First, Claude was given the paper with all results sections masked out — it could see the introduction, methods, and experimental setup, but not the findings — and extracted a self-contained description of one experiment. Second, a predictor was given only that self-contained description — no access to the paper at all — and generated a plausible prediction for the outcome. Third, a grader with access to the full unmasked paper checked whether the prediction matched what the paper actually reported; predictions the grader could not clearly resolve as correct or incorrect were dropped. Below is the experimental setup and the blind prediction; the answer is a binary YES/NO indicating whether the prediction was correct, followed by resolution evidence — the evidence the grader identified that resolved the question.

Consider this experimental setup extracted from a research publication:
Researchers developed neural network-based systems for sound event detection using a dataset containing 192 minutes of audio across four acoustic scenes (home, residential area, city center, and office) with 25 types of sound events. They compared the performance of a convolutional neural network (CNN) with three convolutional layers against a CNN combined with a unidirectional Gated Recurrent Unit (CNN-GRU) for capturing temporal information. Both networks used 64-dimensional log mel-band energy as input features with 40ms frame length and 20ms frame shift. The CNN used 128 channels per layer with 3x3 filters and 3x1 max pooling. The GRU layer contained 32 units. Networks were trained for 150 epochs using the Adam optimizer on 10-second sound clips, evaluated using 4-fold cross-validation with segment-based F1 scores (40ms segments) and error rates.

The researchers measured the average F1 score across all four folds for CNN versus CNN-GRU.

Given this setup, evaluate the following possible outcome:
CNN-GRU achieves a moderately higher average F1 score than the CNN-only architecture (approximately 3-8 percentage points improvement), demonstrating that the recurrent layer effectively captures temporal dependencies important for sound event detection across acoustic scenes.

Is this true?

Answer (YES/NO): YES